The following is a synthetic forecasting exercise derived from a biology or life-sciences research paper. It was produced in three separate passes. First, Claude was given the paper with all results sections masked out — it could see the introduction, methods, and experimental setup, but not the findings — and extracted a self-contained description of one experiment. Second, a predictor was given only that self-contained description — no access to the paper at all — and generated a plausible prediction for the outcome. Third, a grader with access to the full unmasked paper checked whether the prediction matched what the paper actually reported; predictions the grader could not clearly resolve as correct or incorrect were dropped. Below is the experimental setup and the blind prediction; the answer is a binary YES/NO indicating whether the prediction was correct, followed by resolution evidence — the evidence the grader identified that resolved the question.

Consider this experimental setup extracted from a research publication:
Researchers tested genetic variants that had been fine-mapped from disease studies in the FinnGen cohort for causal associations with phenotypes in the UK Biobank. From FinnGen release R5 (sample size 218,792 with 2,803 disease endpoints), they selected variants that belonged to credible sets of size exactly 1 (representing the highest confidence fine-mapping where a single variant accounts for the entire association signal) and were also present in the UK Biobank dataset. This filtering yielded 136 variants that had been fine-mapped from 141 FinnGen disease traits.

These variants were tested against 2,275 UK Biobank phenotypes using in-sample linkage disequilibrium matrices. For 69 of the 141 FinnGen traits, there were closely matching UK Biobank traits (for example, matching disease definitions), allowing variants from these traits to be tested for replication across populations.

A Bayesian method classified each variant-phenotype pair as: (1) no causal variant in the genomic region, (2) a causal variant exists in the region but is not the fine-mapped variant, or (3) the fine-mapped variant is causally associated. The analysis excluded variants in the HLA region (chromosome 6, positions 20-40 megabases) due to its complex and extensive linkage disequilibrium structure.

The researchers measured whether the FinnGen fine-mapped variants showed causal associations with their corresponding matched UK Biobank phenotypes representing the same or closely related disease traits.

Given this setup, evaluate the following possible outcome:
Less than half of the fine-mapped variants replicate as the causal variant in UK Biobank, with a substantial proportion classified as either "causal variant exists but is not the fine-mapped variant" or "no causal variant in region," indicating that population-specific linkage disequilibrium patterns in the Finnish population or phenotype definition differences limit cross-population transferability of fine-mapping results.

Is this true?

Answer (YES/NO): NO